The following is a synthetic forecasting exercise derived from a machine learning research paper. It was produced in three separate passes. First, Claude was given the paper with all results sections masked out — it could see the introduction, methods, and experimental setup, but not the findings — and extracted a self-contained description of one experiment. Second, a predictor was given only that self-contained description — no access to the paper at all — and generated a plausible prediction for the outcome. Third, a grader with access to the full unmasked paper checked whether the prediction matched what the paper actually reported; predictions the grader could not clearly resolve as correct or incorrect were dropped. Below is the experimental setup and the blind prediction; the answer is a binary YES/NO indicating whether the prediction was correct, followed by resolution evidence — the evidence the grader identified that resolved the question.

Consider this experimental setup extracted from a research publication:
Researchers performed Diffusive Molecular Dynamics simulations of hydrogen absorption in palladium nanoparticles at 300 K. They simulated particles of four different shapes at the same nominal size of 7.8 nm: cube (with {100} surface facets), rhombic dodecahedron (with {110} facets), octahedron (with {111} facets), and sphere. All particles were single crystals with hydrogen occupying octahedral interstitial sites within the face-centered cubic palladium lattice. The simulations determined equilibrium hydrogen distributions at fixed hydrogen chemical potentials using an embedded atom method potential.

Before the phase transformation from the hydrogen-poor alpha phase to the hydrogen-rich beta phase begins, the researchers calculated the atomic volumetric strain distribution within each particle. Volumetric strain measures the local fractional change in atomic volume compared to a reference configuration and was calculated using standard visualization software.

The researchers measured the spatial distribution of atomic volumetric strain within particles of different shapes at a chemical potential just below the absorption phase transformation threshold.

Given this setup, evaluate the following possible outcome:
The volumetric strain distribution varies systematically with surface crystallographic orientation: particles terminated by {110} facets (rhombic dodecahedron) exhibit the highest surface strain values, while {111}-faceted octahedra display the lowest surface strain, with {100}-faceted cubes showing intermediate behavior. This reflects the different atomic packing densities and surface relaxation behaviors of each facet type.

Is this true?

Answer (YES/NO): NO